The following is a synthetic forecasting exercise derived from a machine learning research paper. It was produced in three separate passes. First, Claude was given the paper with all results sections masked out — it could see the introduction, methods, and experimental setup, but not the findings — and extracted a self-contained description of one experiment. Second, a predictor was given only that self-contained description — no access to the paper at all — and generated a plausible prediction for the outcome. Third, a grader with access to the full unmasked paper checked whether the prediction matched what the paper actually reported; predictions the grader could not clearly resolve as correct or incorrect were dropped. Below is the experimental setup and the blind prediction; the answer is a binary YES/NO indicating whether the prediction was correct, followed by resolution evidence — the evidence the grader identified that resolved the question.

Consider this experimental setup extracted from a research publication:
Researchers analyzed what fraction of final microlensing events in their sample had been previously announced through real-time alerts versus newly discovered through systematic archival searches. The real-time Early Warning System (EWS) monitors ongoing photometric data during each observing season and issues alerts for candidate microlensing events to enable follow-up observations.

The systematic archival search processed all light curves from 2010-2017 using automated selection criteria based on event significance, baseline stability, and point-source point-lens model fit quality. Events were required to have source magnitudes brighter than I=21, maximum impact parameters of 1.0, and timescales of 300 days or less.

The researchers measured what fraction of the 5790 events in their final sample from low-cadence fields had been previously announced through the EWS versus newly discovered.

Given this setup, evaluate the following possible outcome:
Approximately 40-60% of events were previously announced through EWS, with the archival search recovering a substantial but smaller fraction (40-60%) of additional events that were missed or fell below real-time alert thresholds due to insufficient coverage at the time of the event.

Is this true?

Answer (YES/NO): NO